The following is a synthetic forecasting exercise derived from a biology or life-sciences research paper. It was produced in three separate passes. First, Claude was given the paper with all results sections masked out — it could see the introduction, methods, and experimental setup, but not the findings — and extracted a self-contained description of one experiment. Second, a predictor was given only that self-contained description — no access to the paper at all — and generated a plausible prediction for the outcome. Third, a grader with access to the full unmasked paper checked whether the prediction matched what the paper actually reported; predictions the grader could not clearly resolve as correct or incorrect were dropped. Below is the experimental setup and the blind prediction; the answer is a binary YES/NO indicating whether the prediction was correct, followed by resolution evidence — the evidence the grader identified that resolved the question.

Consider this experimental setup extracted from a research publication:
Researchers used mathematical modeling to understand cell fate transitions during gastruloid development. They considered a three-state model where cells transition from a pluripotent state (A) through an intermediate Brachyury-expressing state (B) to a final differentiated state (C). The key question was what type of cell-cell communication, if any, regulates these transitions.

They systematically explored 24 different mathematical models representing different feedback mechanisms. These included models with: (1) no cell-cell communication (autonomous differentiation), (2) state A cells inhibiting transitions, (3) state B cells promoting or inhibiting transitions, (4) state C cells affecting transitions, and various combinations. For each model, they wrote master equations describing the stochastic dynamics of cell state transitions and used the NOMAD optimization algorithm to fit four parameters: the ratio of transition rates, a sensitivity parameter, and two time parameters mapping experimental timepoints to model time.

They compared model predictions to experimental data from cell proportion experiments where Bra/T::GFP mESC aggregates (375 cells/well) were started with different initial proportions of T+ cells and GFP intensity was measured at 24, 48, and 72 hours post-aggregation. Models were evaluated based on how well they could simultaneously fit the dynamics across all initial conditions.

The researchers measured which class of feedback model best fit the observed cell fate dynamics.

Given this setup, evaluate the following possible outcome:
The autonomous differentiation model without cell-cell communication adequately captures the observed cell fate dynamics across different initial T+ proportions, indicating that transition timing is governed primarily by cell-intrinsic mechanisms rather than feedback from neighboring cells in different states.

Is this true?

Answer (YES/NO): NO